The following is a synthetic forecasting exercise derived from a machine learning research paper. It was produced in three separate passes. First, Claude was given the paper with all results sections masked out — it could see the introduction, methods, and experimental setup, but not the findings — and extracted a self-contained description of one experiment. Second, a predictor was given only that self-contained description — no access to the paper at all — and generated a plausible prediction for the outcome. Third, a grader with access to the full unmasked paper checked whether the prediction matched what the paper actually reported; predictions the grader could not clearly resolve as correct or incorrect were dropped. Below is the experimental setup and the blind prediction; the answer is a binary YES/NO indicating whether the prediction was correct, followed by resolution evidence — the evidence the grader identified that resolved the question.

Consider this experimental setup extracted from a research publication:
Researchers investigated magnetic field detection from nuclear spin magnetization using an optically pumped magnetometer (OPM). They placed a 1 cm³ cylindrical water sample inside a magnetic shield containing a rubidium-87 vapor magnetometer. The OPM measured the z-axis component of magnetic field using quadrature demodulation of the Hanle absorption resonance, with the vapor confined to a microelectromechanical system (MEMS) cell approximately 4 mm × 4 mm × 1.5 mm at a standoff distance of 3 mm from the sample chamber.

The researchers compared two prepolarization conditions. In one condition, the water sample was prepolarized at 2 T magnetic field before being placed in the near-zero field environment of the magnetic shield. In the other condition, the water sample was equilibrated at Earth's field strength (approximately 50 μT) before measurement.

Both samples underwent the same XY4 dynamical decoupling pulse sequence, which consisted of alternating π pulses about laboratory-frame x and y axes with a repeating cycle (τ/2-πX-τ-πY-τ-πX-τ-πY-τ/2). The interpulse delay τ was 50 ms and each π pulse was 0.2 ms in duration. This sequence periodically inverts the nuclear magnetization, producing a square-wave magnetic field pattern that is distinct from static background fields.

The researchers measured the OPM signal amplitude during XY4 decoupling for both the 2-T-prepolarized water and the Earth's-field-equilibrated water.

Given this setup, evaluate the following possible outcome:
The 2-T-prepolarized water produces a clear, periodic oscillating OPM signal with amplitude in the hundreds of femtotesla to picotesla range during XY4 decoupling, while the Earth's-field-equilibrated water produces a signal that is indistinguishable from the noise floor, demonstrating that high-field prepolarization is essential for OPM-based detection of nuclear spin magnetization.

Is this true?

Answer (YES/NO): YES